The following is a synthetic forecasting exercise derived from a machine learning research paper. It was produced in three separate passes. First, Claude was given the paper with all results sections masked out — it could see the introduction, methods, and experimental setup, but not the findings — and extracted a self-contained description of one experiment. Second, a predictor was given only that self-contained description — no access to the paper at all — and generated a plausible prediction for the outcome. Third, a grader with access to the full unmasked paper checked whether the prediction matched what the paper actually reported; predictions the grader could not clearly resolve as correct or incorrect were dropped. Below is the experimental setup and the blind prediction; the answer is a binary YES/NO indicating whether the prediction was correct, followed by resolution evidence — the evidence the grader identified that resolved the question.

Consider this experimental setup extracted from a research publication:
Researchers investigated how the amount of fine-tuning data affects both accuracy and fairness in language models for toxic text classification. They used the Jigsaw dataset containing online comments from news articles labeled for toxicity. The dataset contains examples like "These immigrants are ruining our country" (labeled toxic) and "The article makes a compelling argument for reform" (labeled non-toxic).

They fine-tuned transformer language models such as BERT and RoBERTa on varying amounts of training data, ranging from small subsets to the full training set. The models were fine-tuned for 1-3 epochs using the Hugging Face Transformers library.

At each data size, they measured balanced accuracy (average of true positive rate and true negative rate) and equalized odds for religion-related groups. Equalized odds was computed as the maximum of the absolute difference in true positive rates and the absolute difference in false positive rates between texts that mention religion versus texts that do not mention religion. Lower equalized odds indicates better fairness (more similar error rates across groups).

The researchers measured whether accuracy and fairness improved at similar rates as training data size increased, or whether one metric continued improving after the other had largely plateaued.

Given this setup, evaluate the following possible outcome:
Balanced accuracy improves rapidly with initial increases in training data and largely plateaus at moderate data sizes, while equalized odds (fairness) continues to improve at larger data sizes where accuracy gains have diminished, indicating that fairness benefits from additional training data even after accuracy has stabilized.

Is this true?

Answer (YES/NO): YES